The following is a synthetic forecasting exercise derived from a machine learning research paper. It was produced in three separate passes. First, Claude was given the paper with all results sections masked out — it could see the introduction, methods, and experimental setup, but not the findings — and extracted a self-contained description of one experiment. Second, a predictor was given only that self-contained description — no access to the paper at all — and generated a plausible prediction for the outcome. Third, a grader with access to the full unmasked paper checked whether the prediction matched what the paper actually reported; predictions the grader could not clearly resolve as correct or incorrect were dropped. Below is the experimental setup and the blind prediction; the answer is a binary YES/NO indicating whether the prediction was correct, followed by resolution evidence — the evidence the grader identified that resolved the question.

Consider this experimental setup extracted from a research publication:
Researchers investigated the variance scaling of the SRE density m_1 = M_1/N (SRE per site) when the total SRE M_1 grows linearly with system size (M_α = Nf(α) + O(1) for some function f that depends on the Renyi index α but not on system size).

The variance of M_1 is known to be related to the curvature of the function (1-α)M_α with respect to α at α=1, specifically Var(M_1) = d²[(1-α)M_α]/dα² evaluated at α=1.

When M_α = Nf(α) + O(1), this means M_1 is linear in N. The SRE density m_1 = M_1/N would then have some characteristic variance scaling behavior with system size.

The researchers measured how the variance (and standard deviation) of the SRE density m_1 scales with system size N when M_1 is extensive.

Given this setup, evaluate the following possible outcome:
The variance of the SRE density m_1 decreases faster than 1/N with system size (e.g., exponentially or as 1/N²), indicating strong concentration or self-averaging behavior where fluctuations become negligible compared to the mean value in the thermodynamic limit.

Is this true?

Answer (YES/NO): NO